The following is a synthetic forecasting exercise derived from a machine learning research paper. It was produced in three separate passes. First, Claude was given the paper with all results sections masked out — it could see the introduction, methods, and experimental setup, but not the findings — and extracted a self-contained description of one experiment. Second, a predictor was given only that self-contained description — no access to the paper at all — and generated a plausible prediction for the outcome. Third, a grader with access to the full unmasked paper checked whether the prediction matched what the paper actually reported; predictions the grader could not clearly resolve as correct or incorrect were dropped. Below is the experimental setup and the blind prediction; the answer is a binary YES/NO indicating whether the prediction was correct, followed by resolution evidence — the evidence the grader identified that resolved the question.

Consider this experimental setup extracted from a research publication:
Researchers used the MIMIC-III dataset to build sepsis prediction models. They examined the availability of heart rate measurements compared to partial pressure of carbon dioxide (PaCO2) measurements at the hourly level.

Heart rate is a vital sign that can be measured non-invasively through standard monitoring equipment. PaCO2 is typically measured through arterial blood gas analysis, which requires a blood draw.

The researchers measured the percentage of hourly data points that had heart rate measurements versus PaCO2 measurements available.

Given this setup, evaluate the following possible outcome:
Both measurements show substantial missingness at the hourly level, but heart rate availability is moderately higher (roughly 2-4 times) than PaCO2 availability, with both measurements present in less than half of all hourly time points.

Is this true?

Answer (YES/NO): NO